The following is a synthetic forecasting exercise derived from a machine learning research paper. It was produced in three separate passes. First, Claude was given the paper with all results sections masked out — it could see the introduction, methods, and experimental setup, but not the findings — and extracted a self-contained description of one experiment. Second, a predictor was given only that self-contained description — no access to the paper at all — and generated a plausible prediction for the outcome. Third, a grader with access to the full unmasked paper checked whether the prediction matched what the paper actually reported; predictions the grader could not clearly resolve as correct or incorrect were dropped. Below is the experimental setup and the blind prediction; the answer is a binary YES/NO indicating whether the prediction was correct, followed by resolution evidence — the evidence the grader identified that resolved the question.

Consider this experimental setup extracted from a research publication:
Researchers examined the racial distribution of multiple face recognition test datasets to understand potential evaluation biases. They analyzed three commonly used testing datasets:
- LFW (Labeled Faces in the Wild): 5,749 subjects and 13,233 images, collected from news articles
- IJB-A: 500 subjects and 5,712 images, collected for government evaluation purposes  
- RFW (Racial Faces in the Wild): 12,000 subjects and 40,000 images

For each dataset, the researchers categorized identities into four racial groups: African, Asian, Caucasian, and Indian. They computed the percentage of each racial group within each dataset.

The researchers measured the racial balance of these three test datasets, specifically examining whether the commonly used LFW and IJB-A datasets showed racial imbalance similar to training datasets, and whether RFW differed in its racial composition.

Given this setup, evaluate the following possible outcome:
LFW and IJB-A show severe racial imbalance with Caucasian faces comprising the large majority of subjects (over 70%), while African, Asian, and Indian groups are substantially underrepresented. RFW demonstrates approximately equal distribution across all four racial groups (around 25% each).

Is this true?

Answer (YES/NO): NO